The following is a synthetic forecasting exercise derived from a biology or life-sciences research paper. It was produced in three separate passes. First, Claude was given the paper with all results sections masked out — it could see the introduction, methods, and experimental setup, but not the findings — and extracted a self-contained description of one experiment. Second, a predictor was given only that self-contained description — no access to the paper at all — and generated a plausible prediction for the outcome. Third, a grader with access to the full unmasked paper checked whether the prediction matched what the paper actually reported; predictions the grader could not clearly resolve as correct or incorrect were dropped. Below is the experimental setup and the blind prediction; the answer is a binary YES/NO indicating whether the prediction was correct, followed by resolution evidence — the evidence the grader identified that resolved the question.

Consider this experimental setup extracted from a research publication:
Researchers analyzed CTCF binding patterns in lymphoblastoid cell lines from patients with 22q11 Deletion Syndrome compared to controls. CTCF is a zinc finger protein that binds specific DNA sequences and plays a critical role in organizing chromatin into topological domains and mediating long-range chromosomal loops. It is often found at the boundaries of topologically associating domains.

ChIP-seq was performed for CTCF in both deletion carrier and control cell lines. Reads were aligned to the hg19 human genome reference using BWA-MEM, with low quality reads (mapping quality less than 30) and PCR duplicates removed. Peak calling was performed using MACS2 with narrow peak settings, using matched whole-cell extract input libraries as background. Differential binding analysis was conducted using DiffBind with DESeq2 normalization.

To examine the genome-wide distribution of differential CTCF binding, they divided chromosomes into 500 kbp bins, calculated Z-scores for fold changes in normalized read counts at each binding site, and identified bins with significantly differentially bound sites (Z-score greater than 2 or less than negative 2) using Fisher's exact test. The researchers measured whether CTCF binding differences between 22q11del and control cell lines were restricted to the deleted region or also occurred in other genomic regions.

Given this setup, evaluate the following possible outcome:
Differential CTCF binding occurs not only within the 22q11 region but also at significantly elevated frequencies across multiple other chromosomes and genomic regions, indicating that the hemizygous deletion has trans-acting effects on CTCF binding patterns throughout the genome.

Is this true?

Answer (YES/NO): NO